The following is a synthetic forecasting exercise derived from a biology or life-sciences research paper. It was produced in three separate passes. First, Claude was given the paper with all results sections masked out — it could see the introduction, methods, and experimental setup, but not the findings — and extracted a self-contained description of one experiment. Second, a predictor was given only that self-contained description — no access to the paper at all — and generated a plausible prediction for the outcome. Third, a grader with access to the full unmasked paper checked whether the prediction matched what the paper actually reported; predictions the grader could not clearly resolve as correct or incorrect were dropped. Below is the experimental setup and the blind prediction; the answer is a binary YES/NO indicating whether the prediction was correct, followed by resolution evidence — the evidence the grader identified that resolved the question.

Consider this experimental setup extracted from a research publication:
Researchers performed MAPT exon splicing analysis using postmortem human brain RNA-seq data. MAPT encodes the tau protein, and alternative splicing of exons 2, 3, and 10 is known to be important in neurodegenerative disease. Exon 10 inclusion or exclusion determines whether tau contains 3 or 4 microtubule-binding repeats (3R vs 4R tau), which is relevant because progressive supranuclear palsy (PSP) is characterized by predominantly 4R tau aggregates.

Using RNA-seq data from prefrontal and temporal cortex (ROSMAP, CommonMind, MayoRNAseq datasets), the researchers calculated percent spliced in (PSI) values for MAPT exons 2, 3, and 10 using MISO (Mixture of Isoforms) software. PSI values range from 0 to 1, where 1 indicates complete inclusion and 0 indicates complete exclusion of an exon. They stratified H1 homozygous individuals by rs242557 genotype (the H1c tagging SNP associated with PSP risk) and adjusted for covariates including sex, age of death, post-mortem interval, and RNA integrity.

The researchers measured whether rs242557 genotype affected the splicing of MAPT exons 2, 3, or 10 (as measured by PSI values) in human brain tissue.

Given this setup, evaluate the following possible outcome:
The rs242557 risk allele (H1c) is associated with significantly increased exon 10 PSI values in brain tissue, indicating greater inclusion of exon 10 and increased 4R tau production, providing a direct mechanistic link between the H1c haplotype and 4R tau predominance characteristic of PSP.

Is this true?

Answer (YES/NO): NO